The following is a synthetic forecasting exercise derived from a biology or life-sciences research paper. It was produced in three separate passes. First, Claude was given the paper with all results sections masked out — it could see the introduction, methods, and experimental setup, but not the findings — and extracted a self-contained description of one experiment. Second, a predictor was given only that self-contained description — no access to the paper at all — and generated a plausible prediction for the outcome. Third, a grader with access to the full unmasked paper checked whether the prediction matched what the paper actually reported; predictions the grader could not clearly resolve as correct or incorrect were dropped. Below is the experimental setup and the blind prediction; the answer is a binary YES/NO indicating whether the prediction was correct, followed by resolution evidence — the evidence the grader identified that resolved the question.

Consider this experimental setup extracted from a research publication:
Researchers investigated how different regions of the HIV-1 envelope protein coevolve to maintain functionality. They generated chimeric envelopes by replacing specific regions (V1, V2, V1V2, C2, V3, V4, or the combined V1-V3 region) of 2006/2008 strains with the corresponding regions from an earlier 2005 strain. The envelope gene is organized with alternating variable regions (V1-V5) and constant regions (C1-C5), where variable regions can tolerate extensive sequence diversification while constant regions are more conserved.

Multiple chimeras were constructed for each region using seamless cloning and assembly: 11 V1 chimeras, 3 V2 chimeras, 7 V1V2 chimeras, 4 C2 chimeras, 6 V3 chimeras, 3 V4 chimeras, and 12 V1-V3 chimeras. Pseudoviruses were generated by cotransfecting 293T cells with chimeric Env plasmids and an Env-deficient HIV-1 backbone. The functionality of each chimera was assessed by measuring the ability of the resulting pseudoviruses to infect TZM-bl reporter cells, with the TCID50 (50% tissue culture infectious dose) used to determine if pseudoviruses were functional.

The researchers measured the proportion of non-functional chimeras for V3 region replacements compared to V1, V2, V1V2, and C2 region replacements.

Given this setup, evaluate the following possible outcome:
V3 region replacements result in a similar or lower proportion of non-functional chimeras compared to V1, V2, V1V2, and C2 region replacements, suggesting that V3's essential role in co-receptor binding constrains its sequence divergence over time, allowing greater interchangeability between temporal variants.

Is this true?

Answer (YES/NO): YES